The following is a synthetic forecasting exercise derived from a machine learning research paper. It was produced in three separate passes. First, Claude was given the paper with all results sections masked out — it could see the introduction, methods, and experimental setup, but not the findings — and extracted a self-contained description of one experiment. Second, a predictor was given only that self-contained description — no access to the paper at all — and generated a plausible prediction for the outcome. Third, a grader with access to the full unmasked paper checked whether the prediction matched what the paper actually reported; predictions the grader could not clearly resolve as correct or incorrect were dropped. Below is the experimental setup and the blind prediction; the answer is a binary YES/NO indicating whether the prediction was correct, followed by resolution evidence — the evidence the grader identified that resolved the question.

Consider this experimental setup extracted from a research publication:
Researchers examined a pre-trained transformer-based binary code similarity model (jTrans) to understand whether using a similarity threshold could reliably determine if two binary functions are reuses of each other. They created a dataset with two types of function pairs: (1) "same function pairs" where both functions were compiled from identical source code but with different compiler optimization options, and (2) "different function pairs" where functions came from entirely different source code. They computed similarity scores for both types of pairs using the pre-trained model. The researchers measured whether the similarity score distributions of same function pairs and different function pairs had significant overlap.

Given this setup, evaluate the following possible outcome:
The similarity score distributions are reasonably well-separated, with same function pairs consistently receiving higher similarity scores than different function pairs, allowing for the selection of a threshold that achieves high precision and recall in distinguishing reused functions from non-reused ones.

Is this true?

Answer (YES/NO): NO